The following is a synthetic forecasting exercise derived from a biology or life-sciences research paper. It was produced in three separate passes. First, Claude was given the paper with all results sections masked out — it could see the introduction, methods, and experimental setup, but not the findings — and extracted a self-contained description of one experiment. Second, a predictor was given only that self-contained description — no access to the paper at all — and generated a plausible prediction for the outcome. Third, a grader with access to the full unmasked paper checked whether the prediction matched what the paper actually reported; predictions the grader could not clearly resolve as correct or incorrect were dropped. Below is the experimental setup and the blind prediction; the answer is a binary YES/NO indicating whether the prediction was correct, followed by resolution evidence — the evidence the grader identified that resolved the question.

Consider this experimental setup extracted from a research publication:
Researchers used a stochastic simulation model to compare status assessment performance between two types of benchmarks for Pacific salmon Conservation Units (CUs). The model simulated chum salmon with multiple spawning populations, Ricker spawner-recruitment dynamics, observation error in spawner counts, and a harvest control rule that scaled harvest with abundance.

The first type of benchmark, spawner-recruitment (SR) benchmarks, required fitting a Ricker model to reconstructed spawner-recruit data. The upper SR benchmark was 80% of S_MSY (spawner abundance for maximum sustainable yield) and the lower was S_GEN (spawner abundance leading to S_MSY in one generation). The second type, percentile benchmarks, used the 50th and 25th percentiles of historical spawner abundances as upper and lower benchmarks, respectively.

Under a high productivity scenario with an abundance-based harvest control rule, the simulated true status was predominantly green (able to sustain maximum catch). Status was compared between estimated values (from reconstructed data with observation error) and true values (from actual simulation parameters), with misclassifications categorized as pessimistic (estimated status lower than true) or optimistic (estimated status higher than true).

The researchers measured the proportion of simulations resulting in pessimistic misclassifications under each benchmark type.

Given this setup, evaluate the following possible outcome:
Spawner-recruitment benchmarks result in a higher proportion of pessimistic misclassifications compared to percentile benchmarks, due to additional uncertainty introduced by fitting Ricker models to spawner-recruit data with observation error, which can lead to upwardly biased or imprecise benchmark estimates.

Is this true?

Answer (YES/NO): NO